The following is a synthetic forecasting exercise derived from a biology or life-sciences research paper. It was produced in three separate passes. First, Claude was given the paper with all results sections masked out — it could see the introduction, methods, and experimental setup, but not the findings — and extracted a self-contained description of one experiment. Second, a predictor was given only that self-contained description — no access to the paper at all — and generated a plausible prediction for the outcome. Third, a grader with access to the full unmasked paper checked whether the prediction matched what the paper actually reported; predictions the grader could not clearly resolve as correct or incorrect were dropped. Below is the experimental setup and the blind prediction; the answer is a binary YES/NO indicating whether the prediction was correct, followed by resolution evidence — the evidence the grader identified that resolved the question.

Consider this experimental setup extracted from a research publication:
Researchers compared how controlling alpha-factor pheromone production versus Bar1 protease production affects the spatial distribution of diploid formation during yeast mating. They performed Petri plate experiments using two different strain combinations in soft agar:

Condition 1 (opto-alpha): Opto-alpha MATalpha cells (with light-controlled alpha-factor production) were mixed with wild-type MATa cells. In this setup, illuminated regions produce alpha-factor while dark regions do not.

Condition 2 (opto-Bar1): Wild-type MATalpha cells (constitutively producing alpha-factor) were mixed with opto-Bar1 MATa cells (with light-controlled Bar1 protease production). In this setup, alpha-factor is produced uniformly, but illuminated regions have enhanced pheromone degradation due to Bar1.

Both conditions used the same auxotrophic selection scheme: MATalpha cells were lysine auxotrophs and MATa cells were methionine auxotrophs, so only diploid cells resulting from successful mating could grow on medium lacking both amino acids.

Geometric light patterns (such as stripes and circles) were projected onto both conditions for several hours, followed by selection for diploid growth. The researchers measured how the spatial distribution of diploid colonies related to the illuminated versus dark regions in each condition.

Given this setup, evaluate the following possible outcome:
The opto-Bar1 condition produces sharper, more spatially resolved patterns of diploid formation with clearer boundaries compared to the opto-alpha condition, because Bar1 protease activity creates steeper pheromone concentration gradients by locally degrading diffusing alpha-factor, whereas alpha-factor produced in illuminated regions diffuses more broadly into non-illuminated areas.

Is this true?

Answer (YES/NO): NO